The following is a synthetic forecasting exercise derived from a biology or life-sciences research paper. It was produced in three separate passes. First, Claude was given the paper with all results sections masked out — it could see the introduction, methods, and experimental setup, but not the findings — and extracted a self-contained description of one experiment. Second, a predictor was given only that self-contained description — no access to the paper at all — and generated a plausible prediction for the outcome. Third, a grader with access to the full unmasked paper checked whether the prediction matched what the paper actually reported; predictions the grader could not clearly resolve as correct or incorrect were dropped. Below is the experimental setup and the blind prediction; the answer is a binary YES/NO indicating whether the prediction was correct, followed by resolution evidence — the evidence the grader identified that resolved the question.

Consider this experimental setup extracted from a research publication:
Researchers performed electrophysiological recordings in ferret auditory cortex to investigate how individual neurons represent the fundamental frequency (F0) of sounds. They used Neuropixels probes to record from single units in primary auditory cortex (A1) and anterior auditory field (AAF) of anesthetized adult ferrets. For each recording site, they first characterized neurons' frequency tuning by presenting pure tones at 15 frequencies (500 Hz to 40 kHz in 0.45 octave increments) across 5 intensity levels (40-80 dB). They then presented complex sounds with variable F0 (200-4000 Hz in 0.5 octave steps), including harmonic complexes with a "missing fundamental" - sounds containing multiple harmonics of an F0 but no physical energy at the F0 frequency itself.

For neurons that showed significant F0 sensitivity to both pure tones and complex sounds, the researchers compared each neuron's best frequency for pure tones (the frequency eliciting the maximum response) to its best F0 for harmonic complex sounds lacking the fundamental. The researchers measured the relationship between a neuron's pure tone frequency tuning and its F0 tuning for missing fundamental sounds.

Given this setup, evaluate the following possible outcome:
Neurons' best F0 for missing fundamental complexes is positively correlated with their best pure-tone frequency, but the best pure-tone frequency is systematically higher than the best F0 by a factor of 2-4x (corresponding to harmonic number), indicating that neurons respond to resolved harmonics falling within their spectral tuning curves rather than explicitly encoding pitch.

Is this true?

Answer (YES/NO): NO